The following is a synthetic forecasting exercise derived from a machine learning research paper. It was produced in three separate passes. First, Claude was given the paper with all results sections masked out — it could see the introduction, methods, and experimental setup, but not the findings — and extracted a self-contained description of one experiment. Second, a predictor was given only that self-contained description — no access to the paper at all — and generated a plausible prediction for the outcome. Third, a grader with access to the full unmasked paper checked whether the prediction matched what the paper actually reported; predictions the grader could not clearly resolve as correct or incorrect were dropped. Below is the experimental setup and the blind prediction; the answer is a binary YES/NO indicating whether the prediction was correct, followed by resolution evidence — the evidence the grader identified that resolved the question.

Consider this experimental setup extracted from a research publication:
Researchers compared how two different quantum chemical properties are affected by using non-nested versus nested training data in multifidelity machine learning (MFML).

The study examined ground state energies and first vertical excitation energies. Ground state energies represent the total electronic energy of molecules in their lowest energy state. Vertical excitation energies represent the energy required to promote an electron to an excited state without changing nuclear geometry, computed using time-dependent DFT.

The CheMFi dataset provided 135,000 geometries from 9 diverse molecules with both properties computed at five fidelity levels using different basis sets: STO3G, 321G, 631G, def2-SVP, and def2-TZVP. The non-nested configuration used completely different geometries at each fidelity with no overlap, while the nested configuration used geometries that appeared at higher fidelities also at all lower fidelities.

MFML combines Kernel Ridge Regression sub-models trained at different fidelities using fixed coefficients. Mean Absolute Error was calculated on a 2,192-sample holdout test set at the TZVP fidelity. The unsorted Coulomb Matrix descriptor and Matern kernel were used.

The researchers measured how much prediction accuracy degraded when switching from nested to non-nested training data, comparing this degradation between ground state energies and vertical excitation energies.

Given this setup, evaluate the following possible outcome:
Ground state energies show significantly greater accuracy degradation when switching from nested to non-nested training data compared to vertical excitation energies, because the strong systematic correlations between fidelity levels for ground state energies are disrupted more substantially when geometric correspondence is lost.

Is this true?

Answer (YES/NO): NO